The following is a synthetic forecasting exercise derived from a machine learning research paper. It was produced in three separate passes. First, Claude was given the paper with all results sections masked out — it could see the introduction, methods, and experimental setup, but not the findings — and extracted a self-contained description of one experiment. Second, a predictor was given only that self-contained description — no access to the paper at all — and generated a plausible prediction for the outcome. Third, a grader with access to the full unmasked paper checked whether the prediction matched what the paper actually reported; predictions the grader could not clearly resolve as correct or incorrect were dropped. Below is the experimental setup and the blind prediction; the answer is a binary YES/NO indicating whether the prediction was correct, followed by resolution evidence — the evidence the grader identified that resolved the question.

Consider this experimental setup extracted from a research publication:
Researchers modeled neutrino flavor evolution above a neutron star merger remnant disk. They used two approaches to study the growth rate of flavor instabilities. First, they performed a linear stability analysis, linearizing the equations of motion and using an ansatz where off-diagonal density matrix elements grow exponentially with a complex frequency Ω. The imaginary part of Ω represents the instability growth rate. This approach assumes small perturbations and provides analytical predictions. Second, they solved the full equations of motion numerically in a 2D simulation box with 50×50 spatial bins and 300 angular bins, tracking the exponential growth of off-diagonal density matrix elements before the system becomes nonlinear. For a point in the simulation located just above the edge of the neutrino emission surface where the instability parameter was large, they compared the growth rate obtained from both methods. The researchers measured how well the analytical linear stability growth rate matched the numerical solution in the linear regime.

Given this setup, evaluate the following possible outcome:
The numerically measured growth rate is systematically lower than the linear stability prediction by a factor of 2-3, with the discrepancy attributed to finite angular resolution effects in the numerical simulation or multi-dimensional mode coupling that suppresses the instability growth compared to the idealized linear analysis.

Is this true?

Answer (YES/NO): NO